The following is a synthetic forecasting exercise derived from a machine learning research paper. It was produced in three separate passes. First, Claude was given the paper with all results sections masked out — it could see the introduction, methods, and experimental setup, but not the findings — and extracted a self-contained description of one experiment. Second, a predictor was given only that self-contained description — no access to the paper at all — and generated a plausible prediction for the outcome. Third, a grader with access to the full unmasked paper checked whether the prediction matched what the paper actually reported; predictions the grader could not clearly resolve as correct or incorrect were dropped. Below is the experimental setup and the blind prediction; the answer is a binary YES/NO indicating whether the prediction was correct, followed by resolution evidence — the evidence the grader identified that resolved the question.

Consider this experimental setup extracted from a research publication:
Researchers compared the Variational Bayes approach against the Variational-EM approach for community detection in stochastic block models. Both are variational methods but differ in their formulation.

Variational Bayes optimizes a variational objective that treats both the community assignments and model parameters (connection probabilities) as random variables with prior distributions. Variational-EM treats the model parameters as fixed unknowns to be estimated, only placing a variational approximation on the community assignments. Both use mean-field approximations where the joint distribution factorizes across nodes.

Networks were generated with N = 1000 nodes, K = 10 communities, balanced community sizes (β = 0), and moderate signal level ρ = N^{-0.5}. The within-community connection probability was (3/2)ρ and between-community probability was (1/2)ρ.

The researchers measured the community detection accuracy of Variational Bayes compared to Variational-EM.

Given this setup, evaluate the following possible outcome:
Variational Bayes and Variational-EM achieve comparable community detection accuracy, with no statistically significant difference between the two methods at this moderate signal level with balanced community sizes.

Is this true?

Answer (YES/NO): NO